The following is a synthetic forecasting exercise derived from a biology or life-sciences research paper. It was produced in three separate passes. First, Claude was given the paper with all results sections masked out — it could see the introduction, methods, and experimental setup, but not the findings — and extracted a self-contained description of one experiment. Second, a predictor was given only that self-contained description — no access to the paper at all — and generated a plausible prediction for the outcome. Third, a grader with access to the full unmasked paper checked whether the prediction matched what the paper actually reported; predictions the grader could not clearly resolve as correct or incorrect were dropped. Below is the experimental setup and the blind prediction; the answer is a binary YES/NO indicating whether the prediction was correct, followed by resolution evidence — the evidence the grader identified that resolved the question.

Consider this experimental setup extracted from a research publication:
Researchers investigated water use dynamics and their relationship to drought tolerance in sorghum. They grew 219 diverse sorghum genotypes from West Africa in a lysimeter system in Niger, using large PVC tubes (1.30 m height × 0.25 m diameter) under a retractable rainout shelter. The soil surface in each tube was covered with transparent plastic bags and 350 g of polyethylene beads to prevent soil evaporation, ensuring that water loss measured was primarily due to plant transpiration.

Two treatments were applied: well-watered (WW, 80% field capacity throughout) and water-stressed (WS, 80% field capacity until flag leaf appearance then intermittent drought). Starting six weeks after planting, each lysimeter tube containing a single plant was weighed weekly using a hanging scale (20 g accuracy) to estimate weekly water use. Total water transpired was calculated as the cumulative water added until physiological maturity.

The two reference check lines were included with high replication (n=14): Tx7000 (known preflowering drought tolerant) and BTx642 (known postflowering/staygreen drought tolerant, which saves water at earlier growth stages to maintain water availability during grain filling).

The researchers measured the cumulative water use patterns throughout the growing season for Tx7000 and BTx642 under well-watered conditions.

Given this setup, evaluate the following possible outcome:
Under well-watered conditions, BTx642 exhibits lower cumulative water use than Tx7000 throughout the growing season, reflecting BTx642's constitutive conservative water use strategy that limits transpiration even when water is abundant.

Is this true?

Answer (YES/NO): NO